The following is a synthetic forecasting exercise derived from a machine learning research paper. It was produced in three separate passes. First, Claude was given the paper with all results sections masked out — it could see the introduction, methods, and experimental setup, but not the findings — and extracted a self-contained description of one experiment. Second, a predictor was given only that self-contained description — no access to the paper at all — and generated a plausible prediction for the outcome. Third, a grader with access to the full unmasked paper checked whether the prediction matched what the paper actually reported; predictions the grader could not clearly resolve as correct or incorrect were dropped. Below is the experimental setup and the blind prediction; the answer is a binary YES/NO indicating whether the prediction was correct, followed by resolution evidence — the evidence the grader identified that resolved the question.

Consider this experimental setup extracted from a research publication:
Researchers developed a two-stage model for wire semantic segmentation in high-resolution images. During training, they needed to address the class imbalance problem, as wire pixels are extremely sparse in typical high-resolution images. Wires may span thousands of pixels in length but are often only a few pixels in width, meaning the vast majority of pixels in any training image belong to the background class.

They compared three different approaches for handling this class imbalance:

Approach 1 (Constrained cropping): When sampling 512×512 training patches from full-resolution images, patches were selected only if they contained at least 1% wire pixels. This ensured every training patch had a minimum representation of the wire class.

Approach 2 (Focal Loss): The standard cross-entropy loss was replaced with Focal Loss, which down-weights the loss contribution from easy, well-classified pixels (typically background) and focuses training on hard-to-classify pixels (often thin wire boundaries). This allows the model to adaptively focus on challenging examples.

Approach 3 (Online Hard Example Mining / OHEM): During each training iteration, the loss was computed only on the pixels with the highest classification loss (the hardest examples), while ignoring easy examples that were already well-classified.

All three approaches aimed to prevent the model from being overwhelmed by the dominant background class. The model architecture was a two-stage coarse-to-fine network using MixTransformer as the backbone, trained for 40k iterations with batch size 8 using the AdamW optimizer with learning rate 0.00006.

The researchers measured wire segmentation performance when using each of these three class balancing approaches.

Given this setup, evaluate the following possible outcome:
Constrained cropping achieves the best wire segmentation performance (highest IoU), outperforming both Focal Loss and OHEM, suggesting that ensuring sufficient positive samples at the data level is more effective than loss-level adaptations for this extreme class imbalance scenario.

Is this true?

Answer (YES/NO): YES